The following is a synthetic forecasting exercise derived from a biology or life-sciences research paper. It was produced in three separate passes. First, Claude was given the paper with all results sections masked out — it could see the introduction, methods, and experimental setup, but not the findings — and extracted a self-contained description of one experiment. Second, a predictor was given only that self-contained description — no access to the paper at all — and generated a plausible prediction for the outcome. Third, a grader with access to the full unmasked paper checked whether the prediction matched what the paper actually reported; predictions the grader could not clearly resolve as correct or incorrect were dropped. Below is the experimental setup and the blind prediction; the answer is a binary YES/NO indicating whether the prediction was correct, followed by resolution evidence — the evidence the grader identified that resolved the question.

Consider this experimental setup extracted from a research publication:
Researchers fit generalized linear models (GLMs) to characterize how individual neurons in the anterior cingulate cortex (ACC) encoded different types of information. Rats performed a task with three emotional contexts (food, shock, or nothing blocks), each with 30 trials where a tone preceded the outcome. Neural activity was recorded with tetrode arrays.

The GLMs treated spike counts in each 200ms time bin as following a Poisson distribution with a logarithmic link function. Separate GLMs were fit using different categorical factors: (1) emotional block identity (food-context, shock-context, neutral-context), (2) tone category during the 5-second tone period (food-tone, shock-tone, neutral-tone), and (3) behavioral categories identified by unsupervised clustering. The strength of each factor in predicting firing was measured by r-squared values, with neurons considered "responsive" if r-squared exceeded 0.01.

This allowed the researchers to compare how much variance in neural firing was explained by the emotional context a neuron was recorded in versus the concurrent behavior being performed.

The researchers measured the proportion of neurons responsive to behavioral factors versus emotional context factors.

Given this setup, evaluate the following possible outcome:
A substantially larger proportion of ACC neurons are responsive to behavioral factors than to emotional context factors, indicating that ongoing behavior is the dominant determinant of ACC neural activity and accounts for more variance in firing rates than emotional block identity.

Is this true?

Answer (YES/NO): NO